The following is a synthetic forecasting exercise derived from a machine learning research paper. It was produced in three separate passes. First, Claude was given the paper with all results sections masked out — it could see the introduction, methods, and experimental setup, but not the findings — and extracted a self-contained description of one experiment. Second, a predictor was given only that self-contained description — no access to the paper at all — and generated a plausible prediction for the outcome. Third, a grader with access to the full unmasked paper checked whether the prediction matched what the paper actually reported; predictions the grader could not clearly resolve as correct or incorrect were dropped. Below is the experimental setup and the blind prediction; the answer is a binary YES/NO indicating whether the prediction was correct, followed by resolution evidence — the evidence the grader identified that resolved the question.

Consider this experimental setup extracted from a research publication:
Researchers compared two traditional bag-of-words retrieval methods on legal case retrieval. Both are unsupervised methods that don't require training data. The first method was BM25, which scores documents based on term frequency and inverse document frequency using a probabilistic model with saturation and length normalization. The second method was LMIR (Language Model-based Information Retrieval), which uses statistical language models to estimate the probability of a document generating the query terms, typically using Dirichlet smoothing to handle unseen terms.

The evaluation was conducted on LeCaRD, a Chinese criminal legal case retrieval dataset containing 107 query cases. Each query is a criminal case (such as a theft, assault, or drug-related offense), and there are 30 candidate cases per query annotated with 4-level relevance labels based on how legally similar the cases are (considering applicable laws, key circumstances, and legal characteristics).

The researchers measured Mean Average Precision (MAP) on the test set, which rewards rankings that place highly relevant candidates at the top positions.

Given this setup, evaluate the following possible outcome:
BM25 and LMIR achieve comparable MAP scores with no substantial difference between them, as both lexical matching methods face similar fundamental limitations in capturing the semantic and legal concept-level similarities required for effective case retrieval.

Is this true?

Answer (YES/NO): YES